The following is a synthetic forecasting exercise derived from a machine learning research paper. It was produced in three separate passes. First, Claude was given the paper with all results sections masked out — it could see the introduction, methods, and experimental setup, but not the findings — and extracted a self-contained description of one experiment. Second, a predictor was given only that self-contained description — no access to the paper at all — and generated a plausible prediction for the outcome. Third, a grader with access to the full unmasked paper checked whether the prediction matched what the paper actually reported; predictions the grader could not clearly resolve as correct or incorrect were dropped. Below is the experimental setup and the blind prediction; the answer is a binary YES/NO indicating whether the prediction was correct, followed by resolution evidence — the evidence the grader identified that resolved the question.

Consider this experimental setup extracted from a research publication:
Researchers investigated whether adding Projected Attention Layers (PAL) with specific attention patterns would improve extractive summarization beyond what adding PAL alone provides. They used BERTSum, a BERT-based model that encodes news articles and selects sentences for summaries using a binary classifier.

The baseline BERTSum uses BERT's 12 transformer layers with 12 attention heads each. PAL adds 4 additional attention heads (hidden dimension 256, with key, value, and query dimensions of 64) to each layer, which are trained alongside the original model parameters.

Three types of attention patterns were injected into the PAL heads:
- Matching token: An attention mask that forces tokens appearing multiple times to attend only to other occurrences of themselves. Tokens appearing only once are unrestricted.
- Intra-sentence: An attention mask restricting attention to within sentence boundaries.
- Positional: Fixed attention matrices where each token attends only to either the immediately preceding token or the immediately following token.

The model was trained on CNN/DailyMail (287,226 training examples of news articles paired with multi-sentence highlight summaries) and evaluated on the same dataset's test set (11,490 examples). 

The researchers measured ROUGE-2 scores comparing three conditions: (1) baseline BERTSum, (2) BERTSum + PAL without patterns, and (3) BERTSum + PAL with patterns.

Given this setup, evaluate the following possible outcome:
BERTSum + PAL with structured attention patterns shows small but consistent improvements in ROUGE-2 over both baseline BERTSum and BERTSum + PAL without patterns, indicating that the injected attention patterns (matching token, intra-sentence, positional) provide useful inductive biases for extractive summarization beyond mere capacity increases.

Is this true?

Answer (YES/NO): YES